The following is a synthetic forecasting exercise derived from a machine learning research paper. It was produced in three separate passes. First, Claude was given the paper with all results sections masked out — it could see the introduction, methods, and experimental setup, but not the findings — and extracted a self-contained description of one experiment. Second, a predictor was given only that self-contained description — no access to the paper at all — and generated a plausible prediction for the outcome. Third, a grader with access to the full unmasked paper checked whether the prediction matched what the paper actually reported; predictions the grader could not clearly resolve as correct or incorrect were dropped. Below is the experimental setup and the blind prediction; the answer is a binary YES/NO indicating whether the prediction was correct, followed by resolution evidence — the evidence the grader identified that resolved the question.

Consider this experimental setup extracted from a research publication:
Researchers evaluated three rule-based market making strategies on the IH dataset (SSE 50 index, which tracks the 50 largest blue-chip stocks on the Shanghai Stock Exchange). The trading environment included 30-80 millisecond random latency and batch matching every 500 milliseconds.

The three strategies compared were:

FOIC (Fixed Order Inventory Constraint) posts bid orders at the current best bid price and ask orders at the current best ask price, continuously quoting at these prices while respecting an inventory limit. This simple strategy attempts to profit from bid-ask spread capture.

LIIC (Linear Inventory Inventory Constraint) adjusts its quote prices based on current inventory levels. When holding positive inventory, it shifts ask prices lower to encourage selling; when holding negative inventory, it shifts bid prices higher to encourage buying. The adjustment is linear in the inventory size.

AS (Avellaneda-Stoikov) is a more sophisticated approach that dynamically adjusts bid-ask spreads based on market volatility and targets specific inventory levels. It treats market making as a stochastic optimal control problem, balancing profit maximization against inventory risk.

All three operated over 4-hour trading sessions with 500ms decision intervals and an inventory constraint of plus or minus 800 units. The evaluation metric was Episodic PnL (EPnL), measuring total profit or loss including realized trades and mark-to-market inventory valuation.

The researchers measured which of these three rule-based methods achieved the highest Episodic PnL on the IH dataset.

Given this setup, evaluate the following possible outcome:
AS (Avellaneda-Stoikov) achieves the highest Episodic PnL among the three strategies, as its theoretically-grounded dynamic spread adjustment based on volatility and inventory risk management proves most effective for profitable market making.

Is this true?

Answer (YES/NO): NO